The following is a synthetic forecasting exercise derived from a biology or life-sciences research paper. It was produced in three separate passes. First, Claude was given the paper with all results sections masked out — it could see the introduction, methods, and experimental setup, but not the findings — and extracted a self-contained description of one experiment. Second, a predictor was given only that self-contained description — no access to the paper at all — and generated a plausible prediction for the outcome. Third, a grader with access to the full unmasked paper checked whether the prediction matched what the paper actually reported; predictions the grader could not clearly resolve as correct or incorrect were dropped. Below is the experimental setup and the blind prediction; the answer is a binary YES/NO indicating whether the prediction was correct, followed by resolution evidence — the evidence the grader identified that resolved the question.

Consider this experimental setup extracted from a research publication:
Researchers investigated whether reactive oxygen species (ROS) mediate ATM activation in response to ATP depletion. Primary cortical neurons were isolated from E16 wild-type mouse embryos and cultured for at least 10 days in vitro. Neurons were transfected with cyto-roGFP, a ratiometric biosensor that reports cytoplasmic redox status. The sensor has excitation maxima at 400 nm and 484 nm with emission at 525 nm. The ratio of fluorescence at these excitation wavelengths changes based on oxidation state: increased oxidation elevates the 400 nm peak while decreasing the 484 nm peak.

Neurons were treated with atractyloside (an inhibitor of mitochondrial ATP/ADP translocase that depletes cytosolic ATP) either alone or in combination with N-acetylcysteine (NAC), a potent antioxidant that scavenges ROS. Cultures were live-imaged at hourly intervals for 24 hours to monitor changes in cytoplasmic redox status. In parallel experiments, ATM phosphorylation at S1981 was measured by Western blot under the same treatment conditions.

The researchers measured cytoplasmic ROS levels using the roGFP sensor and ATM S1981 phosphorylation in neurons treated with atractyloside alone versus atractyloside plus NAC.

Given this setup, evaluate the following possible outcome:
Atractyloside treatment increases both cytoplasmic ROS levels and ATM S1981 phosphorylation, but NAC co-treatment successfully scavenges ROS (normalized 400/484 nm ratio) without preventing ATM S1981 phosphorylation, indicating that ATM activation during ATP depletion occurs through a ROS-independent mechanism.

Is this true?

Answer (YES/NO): NO